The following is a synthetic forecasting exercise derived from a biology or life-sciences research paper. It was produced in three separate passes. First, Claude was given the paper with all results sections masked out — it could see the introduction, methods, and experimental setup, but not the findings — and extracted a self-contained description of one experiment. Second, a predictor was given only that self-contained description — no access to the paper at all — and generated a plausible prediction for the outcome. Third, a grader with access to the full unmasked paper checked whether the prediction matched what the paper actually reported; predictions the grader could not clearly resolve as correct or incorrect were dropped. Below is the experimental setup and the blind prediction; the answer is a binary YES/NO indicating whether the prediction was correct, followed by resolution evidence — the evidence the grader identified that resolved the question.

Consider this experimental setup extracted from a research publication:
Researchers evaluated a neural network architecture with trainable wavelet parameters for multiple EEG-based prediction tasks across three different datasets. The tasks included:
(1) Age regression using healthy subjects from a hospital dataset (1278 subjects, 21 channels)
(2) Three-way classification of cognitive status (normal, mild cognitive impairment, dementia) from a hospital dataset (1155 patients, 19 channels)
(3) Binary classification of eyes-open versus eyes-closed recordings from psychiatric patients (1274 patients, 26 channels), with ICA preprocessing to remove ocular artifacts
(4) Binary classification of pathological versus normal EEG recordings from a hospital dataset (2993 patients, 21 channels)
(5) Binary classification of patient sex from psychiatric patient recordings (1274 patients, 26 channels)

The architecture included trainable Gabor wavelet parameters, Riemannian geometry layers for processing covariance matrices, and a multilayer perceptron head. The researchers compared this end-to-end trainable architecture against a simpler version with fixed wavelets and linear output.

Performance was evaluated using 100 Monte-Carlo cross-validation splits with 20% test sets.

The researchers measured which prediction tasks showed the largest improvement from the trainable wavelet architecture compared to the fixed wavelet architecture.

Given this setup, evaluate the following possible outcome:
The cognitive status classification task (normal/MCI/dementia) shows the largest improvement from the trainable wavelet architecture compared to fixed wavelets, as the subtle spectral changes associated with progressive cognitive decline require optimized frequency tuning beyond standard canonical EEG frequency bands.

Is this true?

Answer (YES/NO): NO